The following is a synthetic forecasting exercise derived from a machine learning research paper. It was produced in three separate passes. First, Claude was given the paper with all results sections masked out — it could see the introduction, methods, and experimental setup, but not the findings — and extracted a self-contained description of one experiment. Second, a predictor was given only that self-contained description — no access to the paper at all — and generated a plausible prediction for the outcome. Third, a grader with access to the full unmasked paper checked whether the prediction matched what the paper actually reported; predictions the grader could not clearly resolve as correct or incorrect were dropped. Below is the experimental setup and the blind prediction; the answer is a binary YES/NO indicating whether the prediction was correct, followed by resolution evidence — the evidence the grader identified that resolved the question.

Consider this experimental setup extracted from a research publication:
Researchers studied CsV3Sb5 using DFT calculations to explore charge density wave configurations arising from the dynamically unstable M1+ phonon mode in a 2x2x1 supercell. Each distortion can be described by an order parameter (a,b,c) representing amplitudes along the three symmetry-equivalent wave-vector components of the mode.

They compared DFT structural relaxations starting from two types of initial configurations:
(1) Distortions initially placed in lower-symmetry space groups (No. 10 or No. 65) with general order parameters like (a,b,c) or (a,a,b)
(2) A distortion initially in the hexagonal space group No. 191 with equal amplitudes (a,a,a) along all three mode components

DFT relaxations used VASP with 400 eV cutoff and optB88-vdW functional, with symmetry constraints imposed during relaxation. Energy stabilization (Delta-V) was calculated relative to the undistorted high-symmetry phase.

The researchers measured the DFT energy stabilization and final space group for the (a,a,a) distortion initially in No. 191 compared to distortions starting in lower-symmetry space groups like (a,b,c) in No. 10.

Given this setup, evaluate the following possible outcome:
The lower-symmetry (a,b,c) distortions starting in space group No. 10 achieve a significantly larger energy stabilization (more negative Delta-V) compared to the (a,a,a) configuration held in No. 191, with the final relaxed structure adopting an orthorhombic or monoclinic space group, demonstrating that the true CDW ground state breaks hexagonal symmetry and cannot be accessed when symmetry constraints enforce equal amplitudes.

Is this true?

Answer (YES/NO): YES